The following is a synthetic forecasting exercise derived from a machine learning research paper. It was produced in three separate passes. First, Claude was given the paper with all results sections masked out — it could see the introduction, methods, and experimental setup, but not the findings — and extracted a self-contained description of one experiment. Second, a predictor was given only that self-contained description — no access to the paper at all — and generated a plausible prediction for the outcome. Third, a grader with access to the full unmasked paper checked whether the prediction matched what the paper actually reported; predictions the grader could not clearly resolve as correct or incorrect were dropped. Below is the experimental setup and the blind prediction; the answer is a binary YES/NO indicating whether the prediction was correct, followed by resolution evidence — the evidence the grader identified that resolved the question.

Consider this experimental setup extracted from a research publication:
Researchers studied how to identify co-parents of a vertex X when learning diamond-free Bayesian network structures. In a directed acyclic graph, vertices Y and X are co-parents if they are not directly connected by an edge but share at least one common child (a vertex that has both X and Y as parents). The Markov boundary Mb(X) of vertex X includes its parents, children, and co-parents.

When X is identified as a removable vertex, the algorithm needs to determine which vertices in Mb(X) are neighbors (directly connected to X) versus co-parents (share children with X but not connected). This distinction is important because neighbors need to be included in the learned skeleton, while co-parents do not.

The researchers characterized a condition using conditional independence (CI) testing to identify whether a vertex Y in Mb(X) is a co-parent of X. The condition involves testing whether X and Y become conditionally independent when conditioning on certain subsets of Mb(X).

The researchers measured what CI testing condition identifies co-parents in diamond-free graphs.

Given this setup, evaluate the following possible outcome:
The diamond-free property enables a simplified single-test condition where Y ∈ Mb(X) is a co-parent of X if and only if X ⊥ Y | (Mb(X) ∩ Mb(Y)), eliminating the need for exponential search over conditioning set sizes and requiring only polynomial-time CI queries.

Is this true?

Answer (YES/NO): NO